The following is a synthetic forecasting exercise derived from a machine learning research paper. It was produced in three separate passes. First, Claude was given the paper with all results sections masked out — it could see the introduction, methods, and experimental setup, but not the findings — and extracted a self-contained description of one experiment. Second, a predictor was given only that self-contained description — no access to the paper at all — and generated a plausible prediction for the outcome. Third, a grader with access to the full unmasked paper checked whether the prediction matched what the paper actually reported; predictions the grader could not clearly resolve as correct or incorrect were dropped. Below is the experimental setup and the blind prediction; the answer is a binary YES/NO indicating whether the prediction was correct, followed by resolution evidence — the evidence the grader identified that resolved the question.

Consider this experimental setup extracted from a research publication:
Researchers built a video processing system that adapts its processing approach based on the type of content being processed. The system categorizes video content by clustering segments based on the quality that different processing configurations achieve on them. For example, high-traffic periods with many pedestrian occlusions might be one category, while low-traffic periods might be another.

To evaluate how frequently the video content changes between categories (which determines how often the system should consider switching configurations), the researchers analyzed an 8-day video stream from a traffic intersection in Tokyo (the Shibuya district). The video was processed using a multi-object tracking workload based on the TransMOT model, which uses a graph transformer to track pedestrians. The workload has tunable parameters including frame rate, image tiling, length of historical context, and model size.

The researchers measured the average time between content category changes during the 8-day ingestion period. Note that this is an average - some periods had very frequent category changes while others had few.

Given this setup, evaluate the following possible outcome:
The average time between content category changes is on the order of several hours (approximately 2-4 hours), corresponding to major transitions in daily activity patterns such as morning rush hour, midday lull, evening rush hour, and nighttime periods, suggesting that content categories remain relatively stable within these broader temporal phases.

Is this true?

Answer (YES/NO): NO